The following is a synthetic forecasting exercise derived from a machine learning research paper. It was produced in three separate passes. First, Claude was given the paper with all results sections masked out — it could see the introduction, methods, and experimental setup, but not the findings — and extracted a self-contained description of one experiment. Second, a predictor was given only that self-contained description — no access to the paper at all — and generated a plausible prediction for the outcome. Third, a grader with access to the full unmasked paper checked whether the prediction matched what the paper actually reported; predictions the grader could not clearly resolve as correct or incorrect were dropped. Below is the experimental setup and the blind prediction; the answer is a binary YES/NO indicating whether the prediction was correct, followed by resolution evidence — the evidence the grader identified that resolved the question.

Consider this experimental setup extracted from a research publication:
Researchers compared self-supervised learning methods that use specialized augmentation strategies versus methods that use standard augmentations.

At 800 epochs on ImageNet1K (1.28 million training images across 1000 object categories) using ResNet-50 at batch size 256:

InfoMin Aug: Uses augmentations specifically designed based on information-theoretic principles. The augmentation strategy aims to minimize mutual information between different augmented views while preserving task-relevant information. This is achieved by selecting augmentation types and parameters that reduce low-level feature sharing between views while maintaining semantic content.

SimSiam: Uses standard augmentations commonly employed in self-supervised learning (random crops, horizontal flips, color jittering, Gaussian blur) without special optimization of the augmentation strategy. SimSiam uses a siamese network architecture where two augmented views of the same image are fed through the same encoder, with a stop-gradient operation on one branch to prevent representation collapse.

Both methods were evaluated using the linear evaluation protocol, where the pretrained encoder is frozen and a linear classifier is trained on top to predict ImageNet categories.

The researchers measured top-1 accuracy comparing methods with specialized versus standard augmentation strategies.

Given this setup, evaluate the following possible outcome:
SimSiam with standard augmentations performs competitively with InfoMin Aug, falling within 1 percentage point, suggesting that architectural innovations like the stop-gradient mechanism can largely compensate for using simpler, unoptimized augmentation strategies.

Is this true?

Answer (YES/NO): NO